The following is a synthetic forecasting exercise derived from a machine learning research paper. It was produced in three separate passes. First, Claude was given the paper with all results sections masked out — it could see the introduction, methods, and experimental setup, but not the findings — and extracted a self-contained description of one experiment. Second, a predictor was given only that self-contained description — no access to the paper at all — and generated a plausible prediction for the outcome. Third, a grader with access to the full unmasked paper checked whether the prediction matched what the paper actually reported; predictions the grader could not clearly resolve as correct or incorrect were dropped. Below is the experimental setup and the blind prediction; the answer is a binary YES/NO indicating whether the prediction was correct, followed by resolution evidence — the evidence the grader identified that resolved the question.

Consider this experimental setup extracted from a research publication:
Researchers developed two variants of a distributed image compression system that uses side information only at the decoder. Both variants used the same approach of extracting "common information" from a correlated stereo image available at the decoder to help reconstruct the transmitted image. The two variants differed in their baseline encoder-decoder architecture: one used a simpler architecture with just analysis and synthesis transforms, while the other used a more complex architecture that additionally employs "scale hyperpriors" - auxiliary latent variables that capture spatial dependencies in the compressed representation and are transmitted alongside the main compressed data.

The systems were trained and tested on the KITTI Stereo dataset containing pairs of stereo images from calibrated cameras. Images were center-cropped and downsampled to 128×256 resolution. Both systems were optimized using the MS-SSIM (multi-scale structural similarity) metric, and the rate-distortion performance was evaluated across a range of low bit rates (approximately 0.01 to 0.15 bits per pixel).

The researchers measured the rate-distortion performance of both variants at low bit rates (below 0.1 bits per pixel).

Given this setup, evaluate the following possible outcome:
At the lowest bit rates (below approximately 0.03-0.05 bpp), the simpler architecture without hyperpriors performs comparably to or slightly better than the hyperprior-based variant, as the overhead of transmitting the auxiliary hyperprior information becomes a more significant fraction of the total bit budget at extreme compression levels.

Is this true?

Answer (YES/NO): YES